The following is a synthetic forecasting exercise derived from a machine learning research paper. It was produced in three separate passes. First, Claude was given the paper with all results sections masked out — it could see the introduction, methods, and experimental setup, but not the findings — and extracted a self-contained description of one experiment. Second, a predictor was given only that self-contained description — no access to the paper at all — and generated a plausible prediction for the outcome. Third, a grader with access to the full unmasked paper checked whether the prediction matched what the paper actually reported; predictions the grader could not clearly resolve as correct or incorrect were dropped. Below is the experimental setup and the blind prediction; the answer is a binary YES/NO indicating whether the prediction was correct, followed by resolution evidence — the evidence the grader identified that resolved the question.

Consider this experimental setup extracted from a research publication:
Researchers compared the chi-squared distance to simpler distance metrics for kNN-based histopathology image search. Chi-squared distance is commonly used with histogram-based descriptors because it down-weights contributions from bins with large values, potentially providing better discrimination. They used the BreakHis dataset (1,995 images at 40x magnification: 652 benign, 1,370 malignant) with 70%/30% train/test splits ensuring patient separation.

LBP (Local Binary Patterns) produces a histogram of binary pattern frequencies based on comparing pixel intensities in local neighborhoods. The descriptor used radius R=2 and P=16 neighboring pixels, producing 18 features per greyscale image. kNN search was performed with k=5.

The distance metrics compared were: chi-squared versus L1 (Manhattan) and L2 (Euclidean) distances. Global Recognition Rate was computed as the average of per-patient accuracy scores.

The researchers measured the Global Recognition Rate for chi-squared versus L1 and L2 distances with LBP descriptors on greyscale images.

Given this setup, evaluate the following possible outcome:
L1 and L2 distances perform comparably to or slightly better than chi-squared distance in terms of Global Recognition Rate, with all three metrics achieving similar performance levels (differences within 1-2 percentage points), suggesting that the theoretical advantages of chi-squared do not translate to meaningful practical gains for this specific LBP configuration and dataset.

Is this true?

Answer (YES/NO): YES